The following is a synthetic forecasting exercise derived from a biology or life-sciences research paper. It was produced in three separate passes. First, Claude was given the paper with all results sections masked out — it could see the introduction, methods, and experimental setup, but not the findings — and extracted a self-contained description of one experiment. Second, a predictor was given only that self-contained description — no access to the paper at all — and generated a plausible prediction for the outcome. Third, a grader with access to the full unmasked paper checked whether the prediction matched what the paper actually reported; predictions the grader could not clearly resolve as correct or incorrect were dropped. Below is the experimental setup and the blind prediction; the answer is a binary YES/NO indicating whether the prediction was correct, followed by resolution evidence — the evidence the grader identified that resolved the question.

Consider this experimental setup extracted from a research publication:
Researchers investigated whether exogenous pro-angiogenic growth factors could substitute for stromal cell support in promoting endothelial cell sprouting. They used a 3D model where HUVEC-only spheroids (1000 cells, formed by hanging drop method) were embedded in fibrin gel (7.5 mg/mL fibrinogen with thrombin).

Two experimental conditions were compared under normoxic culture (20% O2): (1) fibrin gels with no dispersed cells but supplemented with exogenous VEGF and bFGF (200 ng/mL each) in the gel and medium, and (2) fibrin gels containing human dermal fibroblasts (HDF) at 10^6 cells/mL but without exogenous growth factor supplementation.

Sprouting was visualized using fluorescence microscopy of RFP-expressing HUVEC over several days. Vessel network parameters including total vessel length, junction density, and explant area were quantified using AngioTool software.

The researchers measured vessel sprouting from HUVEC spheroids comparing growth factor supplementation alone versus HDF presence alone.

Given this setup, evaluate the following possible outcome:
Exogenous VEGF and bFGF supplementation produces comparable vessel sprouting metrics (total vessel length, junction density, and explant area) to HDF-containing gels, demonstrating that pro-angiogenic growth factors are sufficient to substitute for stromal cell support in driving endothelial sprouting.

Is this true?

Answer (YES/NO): NO